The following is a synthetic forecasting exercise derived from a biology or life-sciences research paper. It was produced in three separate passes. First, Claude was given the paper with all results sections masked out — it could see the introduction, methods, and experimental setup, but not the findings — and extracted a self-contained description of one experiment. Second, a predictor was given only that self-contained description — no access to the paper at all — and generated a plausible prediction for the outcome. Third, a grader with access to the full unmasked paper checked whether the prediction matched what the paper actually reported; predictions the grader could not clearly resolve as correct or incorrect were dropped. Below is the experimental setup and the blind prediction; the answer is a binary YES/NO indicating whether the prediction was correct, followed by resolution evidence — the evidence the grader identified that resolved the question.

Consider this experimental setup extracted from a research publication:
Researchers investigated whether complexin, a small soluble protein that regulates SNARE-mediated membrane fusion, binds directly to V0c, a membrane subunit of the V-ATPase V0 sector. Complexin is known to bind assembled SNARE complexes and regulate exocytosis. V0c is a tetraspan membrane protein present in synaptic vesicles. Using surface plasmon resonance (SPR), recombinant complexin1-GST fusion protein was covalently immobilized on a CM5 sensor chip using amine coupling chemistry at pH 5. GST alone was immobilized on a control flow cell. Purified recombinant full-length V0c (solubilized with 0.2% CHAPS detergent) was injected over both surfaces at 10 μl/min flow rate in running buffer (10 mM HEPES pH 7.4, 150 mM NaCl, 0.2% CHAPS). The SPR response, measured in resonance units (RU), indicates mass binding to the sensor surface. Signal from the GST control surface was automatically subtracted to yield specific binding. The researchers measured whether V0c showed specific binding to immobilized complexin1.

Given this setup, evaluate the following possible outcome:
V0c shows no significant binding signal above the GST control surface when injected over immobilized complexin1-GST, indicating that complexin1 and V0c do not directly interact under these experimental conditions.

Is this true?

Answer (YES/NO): NO